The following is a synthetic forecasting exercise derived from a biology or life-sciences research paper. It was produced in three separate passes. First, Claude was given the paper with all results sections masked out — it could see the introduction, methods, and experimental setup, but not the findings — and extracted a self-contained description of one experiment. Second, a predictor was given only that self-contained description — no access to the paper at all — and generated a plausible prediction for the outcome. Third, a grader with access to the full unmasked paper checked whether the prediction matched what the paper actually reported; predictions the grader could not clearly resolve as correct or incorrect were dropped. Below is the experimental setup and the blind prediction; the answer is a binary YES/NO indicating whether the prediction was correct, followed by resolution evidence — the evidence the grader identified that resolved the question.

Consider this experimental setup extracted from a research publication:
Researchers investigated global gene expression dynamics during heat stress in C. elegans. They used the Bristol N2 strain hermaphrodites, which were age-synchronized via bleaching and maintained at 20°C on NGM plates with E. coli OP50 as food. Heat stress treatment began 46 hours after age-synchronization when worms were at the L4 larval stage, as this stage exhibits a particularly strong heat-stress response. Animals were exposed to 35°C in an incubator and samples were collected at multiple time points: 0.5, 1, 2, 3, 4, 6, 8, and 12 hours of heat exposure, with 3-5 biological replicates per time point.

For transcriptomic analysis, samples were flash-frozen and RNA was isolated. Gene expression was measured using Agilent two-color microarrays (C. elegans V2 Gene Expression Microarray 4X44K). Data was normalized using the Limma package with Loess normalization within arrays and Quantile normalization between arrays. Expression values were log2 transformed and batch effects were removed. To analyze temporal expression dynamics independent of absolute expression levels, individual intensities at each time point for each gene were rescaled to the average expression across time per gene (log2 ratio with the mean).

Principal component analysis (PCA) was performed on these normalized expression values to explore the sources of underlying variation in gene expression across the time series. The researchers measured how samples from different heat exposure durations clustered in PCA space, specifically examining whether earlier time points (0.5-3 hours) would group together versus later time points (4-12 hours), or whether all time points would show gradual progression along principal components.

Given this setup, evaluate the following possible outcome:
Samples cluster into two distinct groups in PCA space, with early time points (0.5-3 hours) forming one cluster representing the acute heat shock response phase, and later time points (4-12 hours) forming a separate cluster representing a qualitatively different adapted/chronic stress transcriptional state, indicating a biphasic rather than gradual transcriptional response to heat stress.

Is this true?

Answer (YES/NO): NO